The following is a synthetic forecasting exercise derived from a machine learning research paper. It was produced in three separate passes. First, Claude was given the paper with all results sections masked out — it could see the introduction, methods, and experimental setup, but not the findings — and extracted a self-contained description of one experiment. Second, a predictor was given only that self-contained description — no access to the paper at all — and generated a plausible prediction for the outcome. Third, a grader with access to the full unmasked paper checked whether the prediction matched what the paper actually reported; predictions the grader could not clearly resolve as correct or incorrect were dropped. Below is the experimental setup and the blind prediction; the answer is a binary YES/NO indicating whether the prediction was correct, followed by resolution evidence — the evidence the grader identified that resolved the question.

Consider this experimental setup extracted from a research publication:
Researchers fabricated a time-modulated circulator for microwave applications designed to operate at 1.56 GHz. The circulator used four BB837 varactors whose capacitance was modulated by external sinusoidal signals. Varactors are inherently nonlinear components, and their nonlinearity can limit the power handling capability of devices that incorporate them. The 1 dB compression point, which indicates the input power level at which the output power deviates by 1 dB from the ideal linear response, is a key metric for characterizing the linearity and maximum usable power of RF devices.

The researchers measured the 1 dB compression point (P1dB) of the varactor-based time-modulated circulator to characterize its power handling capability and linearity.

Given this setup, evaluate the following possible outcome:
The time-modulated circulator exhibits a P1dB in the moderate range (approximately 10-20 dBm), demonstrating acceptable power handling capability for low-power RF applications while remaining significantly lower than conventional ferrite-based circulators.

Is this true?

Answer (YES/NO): NO